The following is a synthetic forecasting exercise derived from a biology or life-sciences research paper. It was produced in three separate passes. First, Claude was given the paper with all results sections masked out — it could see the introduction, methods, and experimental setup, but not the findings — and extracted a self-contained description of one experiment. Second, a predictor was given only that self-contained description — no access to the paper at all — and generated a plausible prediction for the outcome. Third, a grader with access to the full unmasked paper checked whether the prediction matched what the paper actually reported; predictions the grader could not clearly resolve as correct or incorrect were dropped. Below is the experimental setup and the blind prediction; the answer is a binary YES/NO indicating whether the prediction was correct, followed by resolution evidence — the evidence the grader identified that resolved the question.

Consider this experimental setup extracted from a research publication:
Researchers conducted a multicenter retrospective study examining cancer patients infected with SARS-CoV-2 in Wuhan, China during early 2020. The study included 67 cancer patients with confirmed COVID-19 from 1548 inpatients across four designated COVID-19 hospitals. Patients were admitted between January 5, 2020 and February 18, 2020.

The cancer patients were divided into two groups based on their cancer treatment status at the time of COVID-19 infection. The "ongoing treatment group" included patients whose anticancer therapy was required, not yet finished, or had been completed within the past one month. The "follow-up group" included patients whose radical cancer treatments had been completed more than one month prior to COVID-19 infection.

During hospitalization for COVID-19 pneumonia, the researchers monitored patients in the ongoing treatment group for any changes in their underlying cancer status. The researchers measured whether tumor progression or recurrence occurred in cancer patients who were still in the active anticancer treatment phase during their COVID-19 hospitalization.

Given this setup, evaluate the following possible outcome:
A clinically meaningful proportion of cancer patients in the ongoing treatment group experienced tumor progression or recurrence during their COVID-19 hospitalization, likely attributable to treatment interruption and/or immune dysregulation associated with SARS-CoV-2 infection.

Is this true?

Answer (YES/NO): NO